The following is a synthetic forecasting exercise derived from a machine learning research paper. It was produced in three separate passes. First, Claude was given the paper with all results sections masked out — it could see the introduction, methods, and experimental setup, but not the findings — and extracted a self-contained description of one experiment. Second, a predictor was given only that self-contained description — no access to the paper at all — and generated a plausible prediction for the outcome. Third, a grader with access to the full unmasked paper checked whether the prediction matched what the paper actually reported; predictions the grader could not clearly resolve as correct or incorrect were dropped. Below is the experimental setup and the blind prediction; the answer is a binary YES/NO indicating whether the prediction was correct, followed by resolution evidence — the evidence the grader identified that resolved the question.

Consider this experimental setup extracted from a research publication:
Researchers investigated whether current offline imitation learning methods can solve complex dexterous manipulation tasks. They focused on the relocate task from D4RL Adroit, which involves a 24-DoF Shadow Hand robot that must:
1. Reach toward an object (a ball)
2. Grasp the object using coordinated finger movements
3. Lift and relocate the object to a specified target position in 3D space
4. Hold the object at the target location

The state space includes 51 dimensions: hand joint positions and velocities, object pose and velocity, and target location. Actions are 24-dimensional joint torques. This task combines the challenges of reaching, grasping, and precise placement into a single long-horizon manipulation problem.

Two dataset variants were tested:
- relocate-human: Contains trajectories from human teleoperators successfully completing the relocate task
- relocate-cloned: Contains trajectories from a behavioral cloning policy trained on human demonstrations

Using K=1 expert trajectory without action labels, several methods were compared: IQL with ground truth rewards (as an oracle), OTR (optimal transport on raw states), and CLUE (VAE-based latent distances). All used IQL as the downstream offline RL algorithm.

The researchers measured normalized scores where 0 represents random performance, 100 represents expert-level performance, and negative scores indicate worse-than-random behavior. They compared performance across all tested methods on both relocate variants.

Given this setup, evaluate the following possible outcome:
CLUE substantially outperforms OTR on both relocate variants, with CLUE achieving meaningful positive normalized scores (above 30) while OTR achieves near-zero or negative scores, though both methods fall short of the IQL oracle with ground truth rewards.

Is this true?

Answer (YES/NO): NO